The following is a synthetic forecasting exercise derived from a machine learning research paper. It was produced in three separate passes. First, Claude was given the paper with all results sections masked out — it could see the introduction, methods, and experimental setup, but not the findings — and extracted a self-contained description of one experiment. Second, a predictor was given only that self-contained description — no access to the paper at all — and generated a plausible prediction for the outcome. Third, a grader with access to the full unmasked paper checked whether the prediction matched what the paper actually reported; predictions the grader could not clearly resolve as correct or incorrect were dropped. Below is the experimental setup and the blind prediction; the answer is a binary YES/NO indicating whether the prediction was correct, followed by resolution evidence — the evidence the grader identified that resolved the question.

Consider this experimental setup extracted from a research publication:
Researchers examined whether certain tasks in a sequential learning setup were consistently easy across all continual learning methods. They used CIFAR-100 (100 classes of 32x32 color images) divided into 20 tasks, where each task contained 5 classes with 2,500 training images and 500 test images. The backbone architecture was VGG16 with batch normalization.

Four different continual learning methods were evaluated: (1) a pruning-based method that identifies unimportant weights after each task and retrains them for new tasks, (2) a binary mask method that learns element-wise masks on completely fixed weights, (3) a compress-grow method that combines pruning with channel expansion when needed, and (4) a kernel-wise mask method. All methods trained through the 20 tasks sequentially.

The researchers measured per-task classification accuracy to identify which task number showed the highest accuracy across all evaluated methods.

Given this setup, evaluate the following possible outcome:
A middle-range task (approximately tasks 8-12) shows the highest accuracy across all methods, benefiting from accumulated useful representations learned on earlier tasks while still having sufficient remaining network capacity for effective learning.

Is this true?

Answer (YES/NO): NO